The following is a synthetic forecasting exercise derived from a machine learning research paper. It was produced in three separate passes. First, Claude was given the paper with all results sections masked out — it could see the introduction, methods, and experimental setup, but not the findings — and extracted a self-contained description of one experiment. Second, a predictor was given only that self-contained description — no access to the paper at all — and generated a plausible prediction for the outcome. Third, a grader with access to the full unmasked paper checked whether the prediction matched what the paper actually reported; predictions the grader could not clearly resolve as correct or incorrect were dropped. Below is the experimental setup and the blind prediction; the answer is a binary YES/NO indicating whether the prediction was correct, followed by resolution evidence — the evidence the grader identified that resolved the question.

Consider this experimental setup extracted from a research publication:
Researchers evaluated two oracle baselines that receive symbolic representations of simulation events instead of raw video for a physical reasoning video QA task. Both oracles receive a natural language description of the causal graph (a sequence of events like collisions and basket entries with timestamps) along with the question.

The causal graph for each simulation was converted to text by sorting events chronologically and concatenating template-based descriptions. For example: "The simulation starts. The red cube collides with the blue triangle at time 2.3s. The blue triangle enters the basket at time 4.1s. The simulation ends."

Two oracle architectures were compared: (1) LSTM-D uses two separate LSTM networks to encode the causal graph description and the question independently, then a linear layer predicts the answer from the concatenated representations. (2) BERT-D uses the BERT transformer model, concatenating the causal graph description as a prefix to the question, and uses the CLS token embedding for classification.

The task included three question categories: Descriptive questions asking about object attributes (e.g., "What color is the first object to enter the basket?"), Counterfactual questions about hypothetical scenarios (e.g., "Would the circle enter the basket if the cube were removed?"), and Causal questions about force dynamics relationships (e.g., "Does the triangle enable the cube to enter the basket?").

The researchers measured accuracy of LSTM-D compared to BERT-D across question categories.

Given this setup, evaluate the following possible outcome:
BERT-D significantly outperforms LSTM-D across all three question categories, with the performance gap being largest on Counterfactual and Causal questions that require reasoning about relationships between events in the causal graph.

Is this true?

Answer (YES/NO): NO